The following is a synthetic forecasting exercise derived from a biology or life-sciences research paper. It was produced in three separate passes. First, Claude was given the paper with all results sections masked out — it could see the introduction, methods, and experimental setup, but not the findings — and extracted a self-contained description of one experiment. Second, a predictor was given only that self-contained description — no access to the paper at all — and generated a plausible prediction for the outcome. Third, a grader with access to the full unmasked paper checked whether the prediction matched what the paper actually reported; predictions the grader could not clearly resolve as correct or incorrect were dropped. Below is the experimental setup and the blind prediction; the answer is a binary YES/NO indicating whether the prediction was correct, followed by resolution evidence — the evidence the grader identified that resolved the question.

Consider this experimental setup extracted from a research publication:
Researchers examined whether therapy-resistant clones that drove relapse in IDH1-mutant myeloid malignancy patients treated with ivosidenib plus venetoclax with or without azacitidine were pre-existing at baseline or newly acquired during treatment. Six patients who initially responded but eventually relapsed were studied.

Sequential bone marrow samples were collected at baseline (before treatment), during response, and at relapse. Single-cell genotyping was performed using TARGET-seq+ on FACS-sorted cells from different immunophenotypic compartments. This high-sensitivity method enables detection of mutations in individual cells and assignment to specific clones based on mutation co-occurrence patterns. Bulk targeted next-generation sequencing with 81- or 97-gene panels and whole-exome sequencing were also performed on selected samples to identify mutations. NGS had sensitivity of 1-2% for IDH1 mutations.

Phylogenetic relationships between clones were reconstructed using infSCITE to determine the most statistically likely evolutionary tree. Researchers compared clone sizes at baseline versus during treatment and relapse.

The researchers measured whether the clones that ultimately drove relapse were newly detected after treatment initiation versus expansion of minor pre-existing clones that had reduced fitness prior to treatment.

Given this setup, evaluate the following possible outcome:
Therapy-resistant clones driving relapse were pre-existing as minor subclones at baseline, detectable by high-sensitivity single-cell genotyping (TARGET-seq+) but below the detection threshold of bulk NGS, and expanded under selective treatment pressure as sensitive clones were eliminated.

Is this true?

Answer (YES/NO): NO